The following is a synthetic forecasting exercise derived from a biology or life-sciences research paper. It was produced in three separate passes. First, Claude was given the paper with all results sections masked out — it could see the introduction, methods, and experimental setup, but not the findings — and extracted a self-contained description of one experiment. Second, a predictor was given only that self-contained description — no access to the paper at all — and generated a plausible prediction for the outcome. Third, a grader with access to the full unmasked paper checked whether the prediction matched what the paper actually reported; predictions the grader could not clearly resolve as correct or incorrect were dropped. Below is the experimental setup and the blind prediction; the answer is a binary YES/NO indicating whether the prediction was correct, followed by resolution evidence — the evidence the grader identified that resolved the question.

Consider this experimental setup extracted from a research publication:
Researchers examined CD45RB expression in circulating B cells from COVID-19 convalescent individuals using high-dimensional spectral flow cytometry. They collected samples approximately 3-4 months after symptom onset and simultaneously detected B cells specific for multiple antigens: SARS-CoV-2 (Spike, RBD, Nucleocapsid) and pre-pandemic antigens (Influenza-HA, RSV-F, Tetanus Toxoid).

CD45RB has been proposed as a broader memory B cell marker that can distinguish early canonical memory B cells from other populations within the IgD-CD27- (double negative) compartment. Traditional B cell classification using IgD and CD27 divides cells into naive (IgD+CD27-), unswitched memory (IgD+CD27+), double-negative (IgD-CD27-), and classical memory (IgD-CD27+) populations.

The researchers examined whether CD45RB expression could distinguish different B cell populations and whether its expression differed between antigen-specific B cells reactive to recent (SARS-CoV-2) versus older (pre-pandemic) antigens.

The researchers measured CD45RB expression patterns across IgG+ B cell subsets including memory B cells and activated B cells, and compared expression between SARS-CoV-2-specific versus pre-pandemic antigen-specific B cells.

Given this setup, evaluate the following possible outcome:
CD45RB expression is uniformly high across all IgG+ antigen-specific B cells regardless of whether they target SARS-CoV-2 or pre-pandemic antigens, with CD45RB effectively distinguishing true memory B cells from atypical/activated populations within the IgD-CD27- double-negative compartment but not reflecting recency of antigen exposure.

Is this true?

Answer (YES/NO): NO